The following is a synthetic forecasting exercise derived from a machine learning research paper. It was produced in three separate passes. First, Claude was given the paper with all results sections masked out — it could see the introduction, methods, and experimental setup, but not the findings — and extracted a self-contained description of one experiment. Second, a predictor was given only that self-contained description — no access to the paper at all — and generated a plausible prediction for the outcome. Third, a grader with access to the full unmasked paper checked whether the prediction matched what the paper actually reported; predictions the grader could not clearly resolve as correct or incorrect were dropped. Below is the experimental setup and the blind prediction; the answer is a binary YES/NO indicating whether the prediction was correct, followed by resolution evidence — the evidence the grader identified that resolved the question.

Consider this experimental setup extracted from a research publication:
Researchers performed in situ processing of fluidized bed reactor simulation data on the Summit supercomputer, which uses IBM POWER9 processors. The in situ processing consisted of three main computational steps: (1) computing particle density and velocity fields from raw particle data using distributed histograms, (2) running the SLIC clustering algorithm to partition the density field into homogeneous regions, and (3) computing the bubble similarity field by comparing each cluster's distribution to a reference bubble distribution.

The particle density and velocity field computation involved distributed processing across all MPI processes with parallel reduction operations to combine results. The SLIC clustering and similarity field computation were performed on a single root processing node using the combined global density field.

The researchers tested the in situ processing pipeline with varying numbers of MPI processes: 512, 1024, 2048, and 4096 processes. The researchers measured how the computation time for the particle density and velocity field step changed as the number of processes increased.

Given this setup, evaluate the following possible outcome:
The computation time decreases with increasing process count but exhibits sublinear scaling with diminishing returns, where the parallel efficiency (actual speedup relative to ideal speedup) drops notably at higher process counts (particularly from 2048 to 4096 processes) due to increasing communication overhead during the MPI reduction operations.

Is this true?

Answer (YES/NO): YES